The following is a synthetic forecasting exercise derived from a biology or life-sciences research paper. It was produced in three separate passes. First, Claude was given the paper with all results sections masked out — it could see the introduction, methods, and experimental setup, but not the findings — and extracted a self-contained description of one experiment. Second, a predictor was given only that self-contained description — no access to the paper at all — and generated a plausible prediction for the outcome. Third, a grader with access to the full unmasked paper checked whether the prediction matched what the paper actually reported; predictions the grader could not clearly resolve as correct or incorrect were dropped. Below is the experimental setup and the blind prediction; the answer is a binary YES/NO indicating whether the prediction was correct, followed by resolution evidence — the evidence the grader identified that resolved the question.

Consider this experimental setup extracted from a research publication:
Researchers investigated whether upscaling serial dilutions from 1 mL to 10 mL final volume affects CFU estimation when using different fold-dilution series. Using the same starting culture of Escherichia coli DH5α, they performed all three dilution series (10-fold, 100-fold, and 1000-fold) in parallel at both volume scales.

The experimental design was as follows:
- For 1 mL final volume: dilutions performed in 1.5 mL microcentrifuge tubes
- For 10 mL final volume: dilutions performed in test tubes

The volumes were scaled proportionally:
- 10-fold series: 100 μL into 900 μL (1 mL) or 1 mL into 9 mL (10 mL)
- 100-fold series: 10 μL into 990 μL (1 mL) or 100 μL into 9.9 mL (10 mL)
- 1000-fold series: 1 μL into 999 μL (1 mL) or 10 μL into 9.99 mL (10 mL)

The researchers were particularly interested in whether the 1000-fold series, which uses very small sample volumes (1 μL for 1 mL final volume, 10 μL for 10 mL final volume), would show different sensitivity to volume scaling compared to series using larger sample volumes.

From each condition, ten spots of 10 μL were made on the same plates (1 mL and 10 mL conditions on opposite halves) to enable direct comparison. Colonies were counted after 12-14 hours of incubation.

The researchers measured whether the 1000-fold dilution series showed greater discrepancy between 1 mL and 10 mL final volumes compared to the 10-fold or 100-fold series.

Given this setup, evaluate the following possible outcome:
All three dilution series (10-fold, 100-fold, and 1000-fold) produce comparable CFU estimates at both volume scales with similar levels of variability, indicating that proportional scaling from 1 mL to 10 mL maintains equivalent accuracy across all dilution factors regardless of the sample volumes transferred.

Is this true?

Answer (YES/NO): NO